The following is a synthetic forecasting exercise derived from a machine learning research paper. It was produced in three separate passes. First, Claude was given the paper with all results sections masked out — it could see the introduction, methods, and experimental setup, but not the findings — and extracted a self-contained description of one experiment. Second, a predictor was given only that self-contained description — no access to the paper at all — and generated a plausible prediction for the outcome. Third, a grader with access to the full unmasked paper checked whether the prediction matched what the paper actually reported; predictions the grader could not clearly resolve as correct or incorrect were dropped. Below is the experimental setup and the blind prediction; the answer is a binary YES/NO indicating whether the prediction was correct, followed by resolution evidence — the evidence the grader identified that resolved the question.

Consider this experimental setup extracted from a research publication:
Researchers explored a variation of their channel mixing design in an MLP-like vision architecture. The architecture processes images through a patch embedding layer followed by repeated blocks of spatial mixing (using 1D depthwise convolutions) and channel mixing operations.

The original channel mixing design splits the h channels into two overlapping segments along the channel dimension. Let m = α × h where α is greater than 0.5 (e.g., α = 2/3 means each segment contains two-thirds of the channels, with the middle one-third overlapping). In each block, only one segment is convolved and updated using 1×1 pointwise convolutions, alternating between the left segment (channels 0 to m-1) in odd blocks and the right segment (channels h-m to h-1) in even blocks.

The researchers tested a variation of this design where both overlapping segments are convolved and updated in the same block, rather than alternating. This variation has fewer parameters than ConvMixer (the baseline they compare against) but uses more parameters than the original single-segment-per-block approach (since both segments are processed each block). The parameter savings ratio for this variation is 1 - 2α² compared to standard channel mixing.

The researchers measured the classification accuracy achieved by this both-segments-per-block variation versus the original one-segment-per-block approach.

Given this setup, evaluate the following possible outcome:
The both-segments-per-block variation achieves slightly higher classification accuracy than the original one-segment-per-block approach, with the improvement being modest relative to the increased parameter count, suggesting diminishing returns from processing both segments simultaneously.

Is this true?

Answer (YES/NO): YES